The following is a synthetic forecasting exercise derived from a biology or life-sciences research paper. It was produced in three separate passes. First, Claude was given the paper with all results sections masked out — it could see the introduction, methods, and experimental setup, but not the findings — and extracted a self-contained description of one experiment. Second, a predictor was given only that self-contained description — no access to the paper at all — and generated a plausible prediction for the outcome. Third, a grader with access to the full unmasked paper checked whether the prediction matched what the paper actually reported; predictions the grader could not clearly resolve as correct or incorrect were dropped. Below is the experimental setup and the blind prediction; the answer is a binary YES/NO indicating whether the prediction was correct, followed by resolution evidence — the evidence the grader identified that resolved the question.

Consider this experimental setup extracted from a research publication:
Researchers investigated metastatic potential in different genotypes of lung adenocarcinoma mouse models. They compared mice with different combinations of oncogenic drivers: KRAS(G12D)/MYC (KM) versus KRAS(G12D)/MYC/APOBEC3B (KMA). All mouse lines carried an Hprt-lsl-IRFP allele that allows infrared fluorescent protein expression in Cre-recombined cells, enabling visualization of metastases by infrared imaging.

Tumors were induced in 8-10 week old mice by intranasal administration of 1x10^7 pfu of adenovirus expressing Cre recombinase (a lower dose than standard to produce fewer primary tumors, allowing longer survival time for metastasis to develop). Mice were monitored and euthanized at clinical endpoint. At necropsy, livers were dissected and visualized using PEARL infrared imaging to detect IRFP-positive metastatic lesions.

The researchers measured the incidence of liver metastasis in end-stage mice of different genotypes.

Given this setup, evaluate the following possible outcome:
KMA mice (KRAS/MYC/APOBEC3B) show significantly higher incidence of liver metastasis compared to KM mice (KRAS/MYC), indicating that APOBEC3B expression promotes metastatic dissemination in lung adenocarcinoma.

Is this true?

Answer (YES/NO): YES